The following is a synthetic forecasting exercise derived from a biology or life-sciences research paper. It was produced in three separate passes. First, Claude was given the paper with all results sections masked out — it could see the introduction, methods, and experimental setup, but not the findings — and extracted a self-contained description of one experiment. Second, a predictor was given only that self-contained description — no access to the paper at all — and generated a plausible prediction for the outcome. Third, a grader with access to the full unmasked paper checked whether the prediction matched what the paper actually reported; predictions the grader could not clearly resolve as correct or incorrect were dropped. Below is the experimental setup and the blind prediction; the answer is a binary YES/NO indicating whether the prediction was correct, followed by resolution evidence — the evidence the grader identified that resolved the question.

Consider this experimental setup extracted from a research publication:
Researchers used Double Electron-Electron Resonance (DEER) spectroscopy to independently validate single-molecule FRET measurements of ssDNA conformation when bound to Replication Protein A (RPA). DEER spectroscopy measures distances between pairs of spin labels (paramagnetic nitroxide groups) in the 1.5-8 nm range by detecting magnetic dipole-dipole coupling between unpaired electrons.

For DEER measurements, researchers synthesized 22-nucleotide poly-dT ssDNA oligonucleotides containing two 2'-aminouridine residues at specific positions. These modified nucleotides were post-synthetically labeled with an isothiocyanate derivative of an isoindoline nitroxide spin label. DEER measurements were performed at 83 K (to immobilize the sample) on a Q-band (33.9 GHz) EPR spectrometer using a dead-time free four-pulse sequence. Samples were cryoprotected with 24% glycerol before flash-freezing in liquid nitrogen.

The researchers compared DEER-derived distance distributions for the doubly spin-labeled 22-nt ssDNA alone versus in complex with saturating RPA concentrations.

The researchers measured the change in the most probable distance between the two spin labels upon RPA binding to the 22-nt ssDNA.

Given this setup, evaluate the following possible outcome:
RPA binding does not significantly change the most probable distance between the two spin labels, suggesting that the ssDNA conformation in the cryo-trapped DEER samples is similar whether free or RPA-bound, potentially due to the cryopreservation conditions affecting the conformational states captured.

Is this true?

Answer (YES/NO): NO